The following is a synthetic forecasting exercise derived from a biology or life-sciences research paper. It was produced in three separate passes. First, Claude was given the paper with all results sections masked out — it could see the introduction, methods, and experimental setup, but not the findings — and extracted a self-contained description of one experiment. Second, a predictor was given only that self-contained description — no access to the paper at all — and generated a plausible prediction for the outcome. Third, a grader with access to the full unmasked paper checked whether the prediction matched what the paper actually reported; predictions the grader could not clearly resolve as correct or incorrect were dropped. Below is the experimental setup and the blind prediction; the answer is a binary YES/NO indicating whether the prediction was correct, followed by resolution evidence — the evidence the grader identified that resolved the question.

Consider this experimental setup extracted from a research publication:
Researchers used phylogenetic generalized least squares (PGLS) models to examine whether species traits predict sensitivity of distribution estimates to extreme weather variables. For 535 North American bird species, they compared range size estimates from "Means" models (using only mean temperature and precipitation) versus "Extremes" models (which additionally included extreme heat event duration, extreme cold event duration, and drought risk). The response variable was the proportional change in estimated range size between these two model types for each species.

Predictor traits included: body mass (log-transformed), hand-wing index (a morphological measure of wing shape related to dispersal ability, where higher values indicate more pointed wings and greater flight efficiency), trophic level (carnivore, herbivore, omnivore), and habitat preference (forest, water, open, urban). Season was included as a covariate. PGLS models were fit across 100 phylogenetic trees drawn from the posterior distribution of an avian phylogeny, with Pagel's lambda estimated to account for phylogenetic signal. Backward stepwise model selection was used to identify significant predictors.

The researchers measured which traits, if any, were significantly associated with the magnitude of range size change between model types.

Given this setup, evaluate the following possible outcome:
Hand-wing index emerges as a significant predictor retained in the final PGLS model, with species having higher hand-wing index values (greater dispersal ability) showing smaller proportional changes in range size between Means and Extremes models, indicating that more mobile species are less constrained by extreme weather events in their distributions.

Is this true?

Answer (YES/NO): NO